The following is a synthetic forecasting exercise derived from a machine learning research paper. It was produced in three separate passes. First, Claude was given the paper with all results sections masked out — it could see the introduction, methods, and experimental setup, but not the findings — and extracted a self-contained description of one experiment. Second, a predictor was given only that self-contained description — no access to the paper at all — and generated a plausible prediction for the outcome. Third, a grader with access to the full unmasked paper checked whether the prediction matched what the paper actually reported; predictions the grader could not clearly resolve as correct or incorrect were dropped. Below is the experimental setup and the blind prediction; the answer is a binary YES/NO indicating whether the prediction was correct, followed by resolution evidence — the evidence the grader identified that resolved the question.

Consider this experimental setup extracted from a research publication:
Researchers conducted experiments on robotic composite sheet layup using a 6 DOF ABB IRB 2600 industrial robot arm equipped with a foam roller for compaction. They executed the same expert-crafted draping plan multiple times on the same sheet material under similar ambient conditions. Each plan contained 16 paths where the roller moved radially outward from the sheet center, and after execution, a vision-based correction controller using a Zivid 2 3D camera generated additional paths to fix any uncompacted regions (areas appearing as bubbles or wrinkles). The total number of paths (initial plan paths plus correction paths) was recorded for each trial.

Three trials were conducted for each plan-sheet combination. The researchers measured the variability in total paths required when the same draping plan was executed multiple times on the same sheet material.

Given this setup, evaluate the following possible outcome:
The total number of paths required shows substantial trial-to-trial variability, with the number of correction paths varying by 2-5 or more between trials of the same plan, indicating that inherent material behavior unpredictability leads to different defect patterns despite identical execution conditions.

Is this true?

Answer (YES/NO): YES